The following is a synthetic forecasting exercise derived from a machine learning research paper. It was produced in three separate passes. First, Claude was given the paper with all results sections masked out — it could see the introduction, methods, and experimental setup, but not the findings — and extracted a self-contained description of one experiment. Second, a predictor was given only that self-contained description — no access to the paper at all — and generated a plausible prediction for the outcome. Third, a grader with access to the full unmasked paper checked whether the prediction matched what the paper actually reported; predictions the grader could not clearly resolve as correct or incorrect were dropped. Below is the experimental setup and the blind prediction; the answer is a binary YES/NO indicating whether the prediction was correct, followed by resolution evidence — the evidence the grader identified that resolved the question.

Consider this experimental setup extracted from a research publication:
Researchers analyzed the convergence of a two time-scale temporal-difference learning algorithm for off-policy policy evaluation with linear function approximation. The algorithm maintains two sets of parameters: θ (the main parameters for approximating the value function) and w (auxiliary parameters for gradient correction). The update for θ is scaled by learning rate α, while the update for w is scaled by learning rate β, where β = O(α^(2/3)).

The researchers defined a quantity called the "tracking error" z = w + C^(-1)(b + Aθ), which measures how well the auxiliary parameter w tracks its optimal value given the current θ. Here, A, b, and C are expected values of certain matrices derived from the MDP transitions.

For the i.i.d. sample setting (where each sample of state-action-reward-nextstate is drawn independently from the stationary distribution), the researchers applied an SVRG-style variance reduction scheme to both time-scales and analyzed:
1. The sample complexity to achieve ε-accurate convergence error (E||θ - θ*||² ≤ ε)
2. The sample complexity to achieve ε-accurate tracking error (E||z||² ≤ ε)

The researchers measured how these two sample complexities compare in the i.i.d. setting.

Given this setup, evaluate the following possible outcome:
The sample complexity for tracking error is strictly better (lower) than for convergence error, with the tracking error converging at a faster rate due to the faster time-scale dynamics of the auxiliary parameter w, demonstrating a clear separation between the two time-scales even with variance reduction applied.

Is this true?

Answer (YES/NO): YES